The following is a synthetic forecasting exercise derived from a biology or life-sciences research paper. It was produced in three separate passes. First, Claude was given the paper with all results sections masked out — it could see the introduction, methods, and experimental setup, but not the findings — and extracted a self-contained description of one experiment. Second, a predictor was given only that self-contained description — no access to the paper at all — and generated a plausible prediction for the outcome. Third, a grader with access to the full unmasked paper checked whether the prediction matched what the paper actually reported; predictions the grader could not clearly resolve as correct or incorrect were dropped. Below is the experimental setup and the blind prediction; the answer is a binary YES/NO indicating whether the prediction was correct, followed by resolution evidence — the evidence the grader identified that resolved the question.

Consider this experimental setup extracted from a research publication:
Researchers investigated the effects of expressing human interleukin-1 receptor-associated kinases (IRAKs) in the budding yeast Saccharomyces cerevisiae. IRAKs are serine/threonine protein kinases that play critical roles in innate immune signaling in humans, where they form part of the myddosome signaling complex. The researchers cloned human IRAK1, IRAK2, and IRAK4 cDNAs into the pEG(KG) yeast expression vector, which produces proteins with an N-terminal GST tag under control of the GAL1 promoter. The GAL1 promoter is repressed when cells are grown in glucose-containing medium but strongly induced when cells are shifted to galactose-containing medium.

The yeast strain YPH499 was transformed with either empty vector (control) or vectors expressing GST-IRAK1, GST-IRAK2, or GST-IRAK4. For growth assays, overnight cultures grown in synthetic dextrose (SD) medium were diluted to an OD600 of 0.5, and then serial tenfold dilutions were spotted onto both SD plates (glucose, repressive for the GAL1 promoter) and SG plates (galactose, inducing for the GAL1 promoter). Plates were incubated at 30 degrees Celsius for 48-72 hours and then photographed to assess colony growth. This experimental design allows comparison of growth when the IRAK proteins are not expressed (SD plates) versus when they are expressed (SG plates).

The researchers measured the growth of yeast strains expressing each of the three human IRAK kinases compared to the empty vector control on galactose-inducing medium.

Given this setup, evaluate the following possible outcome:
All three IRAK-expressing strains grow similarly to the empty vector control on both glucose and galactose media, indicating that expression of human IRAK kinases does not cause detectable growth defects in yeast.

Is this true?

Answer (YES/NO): NO